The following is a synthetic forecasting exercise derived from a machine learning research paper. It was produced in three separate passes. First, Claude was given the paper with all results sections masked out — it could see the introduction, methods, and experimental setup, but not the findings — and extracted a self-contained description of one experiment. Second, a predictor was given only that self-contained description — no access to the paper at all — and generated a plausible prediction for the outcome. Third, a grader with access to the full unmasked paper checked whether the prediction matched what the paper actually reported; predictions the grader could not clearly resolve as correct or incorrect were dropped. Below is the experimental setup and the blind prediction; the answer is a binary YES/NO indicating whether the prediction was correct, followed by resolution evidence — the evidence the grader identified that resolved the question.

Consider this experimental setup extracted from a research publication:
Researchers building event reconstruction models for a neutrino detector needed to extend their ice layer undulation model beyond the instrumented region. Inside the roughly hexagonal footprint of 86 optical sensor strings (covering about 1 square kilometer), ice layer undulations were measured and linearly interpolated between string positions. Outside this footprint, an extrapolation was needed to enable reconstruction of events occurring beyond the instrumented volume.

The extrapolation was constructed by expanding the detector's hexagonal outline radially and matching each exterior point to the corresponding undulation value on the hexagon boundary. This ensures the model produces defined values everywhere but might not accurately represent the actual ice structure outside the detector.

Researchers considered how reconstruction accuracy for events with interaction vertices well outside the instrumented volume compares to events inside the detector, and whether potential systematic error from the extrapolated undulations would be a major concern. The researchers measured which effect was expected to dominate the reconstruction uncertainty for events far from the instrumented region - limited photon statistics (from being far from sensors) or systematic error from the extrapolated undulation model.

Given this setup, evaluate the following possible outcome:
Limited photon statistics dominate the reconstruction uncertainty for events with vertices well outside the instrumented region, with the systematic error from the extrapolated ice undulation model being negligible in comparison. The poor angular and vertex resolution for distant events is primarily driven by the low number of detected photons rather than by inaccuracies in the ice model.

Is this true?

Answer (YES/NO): YES